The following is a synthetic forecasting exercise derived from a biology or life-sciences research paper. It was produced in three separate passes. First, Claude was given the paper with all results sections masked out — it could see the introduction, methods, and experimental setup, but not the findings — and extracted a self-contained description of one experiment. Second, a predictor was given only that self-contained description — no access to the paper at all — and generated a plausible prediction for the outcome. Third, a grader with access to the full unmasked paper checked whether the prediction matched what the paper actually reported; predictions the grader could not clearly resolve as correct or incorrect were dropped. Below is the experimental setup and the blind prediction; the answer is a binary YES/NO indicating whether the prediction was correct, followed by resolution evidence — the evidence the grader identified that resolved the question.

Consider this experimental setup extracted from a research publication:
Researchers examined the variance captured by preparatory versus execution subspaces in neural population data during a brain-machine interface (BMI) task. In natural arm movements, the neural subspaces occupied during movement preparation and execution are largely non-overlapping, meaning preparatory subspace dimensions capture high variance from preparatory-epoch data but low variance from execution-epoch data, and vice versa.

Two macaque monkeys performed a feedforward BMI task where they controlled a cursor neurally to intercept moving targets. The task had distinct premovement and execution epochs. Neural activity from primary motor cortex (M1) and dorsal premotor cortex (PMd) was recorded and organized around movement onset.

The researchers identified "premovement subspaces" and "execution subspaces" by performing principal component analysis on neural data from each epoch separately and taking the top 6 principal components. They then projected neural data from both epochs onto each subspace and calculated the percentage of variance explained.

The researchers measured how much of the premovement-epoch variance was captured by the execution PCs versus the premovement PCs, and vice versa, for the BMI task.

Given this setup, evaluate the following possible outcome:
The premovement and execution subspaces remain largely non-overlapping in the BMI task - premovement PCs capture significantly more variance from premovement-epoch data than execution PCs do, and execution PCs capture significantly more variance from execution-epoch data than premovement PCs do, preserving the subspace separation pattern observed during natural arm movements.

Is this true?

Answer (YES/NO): YES